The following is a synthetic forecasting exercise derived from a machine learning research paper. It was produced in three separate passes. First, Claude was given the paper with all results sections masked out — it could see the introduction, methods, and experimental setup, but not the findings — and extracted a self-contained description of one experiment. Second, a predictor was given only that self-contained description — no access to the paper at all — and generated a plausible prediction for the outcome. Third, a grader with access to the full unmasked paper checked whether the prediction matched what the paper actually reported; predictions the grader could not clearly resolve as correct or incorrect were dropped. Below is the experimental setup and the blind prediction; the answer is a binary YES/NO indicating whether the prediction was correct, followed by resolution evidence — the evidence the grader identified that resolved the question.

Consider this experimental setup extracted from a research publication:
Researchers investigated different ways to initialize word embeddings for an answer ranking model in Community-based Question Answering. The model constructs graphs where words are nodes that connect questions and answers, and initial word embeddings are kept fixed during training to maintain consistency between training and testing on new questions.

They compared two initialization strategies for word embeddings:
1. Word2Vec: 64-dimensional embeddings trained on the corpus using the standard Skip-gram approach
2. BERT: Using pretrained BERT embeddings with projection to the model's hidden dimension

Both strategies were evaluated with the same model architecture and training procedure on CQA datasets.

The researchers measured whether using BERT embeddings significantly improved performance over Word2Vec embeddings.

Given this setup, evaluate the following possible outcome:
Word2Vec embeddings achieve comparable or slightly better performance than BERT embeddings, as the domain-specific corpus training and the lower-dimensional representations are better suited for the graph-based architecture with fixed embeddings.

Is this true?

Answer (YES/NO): YES